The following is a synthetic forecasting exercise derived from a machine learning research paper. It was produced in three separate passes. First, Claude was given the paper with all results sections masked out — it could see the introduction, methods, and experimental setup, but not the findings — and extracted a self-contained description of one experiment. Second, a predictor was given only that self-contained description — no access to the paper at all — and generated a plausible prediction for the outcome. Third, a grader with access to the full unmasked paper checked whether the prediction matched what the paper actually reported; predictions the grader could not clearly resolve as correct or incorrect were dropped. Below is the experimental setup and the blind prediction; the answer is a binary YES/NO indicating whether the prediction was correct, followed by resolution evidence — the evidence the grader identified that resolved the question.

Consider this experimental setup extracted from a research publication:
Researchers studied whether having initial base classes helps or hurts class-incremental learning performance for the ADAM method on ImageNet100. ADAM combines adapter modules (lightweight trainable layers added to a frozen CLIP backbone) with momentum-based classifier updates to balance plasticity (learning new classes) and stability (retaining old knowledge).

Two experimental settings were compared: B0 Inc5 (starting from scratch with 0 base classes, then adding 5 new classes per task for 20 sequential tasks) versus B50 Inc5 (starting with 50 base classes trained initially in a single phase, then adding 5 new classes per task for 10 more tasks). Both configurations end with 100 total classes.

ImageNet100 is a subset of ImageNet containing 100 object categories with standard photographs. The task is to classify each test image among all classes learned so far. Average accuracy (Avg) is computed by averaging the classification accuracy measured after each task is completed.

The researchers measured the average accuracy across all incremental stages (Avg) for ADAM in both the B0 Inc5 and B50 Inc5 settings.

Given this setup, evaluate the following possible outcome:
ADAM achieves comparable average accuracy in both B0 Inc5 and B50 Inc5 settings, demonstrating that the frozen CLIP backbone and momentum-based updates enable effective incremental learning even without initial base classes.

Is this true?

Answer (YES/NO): YES